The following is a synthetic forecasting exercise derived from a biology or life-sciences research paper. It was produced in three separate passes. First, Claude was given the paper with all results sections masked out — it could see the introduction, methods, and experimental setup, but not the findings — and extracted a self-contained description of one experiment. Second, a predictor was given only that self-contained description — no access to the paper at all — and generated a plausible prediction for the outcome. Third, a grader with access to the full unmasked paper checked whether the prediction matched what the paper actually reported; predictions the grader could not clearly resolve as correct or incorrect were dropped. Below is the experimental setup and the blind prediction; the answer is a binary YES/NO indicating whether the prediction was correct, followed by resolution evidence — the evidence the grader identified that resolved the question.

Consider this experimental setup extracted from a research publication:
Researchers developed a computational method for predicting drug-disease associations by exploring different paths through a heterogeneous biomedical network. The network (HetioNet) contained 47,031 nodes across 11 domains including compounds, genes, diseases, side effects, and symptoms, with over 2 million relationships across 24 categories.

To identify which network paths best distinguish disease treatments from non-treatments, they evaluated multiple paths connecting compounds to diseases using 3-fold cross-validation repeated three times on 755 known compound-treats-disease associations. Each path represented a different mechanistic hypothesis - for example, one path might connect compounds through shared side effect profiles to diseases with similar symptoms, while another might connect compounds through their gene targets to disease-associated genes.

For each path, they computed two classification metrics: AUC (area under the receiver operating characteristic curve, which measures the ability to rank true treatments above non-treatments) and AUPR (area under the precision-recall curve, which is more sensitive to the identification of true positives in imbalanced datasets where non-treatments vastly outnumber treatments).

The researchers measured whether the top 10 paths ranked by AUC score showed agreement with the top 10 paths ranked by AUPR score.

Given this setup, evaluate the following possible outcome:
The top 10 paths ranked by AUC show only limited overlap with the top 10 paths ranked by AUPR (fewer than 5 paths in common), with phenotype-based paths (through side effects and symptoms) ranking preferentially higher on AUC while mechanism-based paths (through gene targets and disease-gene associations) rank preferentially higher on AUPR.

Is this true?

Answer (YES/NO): NO